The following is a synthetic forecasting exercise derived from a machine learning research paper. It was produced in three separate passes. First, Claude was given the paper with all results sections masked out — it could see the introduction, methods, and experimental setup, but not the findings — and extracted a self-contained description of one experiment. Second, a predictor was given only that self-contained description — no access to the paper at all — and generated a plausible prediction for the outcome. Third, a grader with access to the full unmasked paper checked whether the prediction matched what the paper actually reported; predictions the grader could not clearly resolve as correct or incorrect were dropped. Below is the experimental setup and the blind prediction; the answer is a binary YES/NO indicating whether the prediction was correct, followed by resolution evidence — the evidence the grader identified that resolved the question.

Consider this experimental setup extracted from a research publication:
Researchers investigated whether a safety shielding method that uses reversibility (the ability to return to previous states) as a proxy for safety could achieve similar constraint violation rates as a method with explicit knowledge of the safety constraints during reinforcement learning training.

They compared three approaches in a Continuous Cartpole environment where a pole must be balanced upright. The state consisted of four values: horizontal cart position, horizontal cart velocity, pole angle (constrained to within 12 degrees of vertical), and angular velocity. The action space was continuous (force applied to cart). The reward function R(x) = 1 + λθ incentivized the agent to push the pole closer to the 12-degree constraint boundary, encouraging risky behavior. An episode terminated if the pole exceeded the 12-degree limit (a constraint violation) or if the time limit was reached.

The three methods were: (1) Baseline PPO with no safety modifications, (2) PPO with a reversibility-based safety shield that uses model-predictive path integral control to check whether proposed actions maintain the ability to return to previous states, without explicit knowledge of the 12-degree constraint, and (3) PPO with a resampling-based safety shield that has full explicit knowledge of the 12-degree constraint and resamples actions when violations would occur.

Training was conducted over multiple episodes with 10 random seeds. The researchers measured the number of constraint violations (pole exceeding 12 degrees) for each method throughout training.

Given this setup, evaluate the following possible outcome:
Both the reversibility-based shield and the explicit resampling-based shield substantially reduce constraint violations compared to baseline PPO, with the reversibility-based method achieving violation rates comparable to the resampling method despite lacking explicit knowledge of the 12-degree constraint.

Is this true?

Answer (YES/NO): YES